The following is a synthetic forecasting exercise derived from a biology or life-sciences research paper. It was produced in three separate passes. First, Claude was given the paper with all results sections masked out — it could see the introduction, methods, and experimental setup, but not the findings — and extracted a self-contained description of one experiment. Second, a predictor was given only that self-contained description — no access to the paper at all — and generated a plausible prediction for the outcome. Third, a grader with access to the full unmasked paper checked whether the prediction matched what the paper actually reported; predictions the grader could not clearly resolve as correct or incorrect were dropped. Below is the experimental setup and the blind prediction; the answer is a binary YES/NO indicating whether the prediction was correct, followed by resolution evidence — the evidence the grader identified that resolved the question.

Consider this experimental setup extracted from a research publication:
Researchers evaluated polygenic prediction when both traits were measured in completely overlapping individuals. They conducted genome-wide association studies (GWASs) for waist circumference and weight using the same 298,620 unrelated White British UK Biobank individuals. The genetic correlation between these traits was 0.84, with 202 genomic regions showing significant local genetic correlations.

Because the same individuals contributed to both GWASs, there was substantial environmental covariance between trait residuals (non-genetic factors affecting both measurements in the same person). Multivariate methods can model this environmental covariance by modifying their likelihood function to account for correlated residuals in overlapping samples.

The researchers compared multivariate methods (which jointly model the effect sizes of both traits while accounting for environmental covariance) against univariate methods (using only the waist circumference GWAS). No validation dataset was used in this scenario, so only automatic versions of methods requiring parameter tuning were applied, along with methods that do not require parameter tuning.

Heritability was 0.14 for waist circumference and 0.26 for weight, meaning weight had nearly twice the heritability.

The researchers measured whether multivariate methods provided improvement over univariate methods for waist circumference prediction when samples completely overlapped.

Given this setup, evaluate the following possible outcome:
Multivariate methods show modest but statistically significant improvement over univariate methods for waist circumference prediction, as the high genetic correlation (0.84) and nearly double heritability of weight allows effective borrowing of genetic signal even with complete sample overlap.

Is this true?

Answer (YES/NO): NO